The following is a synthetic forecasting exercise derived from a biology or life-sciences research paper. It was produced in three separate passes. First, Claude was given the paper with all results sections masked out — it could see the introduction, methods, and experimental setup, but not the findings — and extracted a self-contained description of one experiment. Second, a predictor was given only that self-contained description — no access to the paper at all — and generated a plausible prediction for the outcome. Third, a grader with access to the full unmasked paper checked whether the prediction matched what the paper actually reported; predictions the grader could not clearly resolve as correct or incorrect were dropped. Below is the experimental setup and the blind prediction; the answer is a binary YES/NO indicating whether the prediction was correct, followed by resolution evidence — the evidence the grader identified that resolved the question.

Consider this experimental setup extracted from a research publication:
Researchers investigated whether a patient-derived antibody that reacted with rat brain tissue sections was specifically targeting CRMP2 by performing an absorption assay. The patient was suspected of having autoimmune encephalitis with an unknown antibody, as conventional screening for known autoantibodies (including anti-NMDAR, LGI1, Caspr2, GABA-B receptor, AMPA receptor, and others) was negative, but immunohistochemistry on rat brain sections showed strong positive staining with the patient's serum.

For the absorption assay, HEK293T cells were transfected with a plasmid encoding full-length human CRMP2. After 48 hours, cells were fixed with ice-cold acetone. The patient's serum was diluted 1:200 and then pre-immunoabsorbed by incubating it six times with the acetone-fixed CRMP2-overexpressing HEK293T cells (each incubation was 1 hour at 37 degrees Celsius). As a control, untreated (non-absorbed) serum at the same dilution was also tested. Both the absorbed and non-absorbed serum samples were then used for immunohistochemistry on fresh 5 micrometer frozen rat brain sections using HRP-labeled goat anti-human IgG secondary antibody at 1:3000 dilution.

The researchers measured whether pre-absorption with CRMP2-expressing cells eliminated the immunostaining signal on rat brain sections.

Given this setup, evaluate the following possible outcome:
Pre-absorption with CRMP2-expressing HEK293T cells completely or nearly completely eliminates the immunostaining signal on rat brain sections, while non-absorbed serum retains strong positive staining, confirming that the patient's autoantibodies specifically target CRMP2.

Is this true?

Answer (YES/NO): YES